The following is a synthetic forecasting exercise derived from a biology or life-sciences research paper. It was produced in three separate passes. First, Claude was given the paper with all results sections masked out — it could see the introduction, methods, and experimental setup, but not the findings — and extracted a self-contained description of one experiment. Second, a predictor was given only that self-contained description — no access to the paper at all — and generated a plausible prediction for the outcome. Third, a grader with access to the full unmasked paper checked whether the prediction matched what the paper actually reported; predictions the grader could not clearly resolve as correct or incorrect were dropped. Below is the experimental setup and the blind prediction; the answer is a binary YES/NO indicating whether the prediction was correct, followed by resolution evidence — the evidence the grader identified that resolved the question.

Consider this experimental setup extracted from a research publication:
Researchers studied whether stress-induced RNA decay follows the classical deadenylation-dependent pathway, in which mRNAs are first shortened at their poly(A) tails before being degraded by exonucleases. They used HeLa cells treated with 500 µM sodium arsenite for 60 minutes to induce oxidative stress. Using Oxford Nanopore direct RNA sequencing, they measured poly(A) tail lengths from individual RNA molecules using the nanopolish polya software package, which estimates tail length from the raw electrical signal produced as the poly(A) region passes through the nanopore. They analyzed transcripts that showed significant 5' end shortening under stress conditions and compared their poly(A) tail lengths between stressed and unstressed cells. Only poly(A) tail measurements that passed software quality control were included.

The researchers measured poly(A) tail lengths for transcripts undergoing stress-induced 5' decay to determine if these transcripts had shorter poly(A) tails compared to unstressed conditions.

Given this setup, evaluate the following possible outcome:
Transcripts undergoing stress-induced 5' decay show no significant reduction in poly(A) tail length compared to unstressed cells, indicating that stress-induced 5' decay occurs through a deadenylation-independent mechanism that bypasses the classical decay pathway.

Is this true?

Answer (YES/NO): YES